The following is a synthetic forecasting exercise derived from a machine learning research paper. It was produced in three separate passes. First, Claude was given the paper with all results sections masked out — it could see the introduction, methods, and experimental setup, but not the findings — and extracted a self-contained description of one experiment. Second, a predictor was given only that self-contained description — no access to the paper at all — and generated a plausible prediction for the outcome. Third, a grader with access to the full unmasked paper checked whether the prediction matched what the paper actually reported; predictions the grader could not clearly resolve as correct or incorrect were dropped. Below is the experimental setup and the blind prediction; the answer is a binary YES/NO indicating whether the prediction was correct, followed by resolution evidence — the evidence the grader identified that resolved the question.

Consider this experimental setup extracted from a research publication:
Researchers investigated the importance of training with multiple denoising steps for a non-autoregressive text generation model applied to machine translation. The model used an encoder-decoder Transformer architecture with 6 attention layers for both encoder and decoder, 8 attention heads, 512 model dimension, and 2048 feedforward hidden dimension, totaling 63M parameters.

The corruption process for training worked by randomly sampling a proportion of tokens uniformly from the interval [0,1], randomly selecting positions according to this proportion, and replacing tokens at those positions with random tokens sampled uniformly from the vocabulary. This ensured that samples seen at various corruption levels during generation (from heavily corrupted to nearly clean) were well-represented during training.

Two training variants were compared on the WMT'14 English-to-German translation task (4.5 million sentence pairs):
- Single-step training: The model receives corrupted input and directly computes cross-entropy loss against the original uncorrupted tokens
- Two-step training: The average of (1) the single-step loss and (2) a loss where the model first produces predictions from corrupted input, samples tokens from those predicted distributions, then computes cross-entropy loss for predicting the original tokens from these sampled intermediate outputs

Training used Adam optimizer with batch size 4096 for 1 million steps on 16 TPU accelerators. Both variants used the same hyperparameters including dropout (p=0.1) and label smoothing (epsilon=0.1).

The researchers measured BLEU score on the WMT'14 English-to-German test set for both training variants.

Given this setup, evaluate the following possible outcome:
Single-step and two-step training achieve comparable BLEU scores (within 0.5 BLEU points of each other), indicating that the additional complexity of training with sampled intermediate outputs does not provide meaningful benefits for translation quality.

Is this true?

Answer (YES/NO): NO